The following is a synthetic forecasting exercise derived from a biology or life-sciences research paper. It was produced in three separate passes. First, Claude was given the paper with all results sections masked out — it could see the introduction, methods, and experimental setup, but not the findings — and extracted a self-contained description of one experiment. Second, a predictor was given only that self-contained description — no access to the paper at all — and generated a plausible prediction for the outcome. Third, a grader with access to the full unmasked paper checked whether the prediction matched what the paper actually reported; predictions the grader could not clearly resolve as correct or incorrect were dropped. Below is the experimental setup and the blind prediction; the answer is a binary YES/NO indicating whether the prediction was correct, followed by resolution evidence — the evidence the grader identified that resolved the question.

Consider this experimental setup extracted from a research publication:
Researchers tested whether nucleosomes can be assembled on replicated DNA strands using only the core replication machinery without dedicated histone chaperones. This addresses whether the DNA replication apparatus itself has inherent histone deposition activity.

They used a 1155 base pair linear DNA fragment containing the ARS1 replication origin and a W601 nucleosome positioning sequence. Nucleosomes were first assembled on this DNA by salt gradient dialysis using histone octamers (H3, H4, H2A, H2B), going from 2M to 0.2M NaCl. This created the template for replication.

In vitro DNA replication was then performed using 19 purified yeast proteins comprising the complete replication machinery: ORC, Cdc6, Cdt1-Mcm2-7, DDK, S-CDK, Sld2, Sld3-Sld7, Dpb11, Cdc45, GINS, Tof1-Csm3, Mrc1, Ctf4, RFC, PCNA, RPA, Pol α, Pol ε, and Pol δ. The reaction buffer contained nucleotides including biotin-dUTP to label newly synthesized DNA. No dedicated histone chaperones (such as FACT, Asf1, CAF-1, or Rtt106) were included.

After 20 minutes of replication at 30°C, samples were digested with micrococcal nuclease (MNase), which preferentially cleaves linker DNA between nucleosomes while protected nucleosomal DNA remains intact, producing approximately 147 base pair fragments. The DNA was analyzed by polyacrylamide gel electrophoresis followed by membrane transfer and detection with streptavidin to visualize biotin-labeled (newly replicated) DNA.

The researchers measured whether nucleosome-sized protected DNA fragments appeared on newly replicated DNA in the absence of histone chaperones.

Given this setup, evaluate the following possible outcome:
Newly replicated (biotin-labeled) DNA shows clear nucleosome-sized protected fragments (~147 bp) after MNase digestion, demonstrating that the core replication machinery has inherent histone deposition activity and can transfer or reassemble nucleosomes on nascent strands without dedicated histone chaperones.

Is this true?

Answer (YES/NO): YES